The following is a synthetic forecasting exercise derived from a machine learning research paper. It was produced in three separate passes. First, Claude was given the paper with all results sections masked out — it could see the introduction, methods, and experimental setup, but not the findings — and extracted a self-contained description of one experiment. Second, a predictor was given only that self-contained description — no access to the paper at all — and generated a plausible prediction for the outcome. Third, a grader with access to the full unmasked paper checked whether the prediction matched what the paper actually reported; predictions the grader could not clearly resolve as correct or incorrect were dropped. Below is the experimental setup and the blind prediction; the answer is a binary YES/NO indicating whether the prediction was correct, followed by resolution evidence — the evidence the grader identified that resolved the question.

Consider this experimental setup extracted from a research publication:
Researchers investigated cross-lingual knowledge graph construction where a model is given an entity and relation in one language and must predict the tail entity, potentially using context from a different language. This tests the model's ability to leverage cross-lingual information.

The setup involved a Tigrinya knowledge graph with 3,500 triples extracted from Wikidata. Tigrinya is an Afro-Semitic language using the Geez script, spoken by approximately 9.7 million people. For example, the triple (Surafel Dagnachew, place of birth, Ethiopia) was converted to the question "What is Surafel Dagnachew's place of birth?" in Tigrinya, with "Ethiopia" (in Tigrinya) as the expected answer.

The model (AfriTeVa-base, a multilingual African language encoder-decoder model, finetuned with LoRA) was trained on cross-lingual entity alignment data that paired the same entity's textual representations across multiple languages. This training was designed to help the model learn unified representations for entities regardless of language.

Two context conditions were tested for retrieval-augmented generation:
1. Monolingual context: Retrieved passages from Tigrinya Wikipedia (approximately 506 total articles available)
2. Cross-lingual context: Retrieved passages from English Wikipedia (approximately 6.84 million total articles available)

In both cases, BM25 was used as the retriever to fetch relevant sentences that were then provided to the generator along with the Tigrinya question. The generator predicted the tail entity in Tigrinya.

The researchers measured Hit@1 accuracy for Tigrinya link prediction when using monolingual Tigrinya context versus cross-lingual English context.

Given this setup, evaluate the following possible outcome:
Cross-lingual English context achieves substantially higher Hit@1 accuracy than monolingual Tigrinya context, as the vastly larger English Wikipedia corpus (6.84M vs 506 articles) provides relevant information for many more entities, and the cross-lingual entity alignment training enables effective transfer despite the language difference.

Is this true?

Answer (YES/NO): NO